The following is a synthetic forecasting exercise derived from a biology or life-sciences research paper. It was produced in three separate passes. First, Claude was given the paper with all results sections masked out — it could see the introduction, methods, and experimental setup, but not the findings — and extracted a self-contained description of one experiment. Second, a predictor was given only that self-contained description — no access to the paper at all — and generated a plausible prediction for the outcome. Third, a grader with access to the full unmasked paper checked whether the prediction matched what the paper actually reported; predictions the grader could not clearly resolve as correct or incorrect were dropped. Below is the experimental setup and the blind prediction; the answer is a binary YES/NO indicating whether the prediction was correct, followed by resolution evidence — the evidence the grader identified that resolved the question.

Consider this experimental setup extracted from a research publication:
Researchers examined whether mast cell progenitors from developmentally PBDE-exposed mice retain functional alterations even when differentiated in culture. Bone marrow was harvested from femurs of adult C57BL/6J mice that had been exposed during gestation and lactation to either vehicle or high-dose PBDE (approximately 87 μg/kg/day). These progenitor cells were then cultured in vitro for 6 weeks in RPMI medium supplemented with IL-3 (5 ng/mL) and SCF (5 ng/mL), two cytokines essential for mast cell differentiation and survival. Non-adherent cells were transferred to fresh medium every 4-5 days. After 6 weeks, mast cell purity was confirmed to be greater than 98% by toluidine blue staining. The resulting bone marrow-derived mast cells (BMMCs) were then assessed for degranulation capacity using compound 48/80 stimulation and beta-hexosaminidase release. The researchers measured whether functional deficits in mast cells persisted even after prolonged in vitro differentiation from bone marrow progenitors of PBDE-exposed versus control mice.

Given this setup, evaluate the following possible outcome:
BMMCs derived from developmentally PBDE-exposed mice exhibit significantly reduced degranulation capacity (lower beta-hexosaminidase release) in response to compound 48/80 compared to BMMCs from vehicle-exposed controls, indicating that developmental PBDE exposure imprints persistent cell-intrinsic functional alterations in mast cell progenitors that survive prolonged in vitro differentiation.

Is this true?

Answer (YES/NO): NO